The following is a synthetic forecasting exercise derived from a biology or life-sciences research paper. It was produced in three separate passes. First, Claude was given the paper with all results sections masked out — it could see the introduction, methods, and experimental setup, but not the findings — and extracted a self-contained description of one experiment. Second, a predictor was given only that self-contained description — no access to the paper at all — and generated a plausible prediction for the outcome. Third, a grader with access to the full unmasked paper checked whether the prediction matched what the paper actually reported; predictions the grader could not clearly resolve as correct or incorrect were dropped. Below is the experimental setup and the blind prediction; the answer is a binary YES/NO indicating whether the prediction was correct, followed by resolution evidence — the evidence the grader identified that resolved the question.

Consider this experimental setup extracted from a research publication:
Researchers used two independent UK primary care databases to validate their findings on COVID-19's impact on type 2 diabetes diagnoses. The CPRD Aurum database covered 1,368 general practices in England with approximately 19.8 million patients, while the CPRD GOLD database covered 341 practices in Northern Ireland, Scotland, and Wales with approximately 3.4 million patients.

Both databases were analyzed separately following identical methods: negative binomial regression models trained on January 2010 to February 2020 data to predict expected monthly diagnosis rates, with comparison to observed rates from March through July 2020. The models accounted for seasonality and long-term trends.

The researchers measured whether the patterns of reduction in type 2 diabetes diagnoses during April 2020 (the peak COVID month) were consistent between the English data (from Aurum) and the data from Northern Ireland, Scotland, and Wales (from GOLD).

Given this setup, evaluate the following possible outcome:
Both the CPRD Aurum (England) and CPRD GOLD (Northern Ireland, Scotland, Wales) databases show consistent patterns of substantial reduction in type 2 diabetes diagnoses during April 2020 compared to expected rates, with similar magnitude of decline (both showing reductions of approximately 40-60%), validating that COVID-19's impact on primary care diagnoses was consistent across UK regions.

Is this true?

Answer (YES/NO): NO